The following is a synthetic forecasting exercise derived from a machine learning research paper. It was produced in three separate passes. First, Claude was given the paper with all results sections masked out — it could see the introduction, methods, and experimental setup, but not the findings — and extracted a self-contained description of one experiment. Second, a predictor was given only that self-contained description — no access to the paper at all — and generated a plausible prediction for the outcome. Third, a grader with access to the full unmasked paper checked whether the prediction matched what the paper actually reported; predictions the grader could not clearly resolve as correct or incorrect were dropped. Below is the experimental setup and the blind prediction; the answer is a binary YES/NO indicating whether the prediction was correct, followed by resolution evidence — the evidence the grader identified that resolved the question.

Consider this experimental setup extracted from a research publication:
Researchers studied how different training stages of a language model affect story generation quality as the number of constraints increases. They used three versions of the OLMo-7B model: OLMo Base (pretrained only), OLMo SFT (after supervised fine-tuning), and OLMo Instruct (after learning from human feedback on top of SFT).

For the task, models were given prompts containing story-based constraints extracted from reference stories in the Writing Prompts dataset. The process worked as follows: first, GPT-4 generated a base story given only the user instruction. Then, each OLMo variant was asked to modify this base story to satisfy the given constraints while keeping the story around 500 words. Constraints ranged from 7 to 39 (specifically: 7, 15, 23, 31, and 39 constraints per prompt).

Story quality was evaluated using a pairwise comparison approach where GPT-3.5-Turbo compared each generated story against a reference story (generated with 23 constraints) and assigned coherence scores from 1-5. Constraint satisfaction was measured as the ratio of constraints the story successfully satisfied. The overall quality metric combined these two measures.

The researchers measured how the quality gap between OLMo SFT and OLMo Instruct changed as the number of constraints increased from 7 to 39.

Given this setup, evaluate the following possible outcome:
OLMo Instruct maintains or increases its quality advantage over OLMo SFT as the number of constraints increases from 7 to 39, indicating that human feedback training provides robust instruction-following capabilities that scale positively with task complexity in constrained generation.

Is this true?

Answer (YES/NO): NO